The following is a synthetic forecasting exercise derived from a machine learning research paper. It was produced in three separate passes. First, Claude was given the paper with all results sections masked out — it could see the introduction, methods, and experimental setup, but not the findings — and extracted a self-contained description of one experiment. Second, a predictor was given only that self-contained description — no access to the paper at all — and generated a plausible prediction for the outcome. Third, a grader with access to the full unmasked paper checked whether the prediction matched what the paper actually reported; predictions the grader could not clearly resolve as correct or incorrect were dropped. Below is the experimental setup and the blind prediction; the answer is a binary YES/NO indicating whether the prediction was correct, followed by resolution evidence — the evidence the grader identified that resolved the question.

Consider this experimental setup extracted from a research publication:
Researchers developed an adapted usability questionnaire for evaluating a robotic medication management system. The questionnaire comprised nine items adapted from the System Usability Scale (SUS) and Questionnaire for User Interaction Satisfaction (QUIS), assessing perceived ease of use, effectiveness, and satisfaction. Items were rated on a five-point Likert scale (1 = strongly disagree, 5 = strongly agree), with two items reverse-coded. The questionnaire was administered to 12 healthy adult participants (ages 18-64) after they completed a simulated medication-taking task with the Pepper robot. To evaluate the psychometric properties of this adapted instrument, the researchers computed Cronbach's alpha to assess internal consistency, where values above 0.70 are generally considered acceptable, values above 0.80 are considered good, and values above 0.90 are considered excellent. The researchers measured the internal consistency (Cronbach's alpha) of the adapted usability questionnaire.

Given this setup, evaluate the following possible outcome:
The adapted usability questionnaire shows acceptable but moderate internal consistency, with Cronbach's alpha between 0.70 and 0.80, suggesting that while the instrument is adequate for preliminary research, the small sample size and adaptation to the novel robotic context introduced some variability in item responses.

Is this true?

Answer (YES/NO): NO